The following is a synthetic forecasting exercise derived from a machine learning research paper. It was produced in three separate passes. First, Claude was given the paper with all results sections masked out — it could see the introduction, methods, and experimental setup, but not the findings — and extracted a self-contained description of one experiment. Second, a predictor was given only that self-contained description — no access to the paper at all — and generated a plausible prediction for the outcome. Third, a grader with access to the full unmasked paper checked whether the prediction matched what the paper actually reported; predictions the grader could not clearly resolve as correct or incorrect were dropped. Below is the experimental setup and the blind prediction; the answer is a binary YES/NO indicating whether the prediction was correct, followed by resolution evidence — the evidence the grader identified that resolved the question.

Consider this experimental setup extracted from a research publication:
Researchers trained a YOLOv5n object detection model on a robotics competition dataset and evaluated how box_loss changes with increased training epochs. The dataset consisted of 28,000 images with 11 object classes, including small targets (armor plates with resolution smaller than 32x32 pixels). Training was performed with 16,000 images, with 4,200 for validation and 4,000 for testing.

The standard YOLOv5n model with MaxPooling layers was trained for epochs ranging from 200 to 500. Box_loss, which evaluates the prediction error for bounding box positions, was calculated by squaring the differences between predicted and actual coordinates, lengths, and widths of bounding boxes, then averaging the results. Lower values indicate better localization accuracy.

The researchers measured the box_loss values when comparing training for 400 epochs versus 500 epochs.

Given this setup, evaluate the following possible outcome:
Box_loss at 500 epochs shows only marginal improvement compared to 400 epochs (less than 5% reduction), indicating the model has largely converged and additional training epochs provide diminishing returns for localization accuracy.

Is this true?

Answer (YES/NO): NO